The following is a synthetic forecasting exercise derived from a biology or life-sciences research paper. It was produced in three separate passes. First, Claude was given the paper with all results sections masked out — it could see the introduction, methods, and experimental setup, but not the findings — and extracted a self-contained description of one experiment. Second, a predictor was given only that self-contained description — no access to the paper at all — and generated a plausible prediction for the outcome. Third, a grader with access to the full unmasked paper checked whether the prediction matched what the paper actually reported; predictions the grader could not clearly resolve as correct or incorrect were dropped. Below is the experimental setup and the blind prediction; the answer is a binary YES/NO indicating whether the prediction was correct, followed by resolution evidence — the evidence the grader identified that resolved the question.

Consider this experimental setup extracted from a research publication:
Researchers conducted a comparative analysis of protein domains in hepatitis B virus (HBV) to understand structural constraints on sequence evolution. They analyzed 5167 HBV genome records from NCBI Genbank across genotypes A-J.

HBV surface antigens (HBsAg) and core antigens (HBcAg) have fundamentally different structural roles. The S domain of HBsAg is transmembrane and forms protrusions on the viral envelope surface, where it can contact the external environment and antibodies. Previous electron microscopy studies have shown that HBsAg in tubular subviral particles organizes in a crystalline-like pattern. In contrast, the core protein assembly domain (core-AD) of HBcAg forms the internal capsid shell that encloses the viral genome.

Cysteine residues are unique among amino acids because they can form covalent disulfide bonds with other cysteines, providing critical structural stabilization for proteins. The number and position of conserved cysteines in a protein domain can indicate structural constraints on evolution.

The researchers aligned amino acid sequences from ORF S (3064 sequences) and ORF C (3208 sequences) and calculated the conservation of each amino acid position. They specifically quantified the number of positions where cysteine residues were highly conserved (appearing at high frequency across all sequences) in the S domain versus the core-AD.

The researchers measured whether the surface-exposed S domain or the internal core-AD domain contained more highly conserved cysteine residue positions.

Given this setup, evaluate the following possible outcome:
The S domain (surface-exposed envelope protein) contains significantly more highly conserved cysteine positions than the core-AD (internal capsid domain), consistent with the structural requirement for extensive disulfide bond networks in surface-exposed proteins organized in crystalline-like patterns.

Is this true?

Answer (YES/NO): YES